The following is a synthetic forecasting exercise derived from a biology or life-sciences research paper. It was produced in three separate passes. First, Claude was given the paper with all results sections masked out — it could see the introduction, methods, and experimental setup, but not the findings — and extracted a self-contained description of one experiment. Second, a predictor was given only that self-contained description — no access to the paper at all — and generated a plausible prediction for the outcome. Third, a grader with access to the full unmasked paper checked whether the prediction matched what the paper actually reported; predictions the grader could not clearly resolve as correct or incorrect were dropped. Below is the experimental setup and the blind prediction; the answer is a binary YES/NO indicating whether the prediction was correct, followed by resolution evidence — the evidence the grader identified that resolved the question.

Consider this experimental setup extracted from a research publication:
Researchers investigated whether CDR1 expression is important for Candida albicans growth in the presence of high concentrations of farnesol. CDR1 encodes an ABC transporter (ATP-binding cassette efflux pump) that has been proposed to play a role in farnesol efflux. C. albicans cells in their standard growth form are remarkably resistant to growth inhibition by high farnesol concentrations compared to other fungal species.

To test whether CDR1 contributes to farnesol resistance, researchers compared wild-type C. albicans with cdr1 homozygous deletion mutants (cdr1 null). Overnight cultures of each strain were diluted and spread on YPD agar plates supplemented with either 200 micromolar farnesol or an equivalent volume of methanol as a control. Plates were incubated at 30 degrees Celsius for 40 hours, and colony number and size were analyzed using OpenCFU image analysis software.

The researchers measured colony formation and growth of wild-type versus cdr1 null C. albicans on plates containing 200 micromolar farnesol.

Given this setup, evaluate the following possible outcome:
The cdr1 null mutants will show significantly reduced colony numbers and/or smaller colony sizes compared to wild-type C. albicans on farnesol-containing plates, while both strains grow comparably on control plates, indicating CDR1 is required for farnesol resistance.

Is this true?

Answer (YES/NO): YES